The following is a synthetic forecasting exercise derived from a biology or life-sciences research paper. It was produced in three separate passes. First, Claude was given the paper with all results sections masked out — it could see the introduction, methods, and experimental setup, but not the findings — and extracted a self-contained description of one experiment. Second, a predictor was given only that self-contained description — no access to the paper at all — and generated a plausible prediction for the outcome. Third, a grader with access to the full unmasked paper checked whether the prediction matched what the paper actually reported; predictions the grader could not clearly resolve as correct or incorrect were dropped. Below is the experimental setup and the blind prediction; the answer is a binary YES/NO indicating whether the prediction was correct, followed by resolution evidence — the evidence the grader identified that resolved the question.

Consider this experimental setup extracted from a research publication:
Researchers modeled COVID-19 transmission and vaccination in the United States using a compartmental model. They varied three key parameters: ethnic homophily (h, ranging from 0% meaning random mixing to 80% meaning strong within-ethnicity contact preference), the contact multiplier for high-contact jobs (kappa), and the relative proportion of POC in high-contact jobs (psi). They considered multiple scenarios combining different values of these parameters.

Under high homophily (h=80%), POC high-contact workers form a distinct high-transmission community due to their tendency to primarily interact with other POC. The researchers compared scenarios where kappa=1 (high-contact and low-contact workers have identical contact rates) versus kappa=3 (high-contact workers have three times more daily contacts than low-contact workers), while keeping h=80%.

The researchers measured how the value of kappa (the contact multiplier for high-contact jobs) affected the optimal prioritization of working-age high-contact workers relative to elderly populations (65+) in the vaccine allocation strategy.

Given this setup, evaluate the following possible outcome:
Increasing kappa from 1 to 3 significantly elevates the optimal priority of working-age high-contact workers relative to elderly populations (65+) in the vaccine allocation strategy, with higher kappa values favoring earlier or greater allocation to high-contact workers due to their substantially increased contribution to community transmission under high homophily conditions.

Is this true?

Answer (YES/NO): NO